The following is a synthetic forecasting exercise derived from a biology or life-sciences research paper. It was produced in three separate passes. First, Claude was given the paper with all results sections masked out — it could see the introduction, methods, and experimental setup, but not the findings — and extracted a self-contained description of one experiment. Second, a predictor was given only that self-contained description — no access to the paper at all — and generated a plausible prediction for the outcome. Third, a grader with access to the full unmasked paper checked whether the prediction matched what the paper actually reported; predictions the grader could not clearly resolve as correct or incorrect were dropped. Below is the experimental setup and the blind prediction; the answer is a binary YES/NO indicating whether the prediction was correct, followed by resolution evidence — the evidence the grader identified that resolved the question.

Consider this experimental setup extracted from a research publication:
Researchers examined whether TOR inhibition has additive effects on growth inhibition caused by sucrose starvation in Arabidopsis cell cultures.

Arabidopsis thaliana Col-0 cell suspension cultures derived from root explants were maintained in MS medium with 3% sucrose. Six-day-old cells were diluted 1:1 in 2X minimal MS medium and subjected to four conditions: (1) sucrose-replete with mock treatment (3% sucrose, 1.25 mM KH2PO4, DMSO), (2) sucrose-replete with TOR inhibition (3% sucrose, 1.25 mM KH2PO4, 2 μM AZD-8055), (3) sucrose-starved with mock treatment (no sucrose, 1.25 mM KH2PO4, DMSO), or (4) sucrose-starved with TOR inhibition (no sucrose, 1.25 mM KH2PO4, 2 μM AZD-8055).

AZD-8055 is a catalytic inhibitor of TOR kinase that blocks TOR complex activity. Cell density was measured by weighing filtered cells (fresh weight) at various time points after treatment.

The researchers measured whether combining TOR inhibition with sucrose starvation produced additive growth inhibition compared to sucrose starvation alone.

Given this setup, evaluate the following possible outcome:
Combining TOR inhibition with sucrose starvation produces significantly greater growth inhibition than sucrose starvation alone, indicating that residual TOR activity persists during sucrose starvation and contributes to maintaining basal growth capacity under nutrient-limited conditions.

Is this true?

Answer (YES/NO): YES